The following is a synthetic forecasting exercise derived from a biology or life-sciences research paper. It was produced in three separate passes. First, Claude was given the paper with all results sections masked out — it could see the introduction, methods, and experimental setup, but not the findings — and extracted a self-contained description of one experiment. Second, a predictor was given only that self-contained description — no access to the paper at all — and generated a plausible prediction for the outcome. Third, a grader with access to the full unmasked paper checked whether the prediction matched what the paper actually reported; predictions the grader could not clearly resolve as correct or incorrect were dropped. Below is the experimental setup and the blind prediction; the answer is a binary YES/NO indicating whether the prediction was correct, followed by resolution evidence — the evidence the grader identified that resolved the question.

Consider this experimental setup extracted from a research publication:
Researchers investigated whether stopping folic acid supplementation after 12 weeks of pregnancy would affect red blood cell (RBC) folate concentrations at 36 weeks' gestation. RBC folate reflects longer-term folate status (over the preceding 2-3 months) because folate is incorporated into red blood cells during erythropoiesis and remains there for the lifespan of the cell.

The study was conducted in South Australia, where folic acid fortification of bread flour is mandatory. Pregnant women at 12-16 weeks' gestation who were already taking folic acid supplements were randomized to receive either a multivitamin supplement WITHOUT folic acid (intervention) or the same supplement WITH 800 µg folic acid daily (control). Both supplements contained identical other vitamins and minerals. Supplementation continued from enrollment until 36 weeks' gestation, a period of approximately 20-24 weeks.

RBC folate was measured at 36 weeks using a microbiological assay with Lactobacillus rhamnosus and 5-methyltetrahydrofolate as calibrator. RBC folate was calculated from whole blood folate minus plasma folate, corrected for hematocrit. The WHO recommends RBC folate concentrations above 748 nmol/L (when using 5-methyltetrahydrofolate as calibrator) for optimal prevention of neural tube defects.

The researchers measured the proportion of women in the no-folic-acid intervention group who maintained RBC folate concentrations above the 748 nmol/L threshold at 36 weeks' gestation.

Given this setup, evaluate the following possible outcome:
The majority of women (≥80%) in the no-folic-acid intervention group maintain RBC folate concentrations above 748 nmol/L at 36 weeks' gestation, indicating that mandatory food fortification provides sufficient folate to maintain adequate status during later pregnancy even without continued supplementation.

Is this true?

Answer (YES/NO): YES